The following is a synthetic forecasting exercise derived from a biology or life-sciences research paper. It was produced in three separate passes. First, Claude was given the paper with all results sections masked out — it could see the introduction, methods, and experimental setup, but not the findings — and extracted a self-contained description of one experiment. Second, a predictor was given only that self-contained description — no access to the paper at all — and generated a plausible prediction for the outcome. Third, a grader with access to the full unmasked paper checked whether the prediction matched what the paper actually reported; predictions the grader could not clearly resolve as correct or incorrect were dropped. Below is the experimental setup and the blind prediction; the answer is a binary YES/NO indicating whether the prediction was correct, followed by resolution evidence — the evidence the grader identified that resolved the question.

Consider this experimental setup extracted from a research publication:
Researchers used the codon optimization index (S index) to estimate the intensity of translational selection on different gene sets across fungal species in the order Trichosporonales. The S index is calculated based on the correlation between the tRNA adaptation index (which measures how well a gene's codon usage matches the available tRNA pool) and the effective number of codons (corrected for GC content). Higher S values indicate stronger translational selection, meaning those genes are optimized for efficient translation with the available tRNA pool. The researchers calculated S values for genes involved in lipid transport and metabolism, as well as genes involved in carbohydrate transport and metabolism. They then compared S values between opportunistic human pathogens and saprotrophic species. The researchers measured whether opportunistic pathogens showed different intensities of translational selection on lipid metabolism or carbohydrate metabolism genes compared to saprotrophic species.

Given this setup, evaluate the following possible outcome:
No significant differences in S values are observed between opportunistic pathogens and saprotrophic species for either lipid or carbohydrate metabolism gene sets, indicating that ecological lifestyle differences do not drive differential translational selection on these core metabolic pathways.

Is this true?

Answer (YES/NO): NO